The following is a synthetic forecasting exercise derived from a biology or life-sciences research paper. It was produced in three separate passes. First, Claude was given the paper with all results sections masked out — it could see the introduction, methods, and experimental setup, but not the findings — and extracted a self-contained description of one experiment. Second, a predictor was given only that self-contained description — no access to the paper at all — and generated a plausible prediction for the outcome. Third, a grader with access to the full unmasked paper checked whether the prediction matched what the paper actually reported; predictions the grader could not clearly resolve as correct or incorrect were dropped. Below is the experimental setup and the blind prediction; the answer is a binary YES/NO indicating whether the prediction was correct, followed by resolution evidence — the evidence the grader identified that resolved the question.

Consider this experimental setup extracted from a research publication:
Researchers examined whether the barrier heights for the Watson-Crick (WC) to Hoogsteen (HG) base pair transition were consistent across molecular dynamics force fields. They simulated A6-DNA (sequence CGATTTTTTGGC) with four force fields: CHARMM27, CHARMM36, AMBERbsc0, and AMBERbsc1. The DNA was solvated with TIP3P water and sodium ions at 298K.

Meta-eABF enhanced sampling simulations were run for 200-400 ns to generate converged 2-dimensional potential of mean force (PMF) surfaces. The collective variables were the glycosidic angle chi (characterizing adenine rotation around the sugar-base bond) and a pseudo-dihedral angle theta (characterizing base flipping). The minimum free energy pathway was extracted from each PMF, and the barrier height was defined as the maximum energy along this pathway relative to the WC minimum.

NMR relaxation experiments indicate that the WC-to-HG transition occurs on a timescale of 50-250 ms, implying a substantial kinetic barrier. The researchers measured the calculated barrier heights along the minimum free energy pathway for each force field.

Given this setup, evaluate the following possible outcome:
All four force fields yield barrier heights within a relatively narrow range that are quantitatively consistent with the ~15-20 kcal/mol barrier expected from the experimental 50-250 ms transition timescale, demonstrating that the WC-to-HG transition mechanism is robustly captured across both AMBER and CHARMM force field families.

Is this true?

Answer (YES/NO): NO